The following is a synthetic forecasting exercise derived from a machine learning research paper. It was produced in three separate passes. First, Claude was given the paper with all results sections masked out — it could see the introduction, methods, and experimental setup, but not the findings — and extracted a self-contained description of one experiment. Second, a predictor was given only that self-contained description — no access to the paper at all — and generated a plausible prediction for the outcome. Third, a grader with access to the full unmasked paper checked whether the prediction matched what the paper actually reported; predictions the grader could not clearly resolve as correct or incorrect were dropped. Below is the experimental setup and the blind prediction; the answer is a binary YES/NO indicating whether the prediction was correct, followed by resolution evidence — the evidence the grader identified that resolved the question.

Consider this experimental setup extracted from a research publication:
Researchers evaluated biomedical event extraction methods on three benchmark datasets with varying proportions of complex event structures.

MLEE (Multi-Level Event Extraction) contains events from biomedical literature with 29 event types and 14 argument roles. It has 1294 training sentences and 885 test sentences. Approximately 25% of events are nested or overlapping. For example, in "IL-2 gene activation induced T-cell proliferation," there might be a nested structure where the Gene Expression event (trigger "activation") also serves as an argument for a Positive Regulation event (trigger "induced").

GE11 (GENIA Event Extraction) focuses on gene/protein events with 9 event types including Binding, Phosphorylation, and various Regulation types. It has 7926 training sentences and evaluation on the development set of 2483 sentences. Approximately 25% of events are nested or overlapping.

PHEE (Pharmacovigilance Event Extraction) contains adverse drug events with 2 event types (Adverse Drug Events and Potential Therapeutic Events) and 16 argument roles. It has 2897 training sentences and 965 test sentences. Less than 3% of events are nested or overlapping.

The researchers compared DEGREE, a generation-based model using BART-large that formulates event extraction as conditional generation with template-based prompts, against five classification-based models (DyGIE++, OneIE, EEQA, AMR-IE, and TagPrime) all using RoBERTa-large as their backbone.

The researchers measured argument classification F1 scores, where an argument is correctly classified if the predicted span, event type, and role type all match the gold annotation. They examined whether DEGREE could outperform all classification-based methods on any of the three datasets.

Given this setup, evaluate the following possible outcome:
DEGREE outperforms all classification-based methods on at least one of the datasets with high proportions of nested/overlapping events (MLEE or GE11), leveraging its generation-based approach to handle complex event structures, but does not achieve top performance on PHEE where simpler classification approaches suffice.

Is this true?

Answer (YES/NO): NO